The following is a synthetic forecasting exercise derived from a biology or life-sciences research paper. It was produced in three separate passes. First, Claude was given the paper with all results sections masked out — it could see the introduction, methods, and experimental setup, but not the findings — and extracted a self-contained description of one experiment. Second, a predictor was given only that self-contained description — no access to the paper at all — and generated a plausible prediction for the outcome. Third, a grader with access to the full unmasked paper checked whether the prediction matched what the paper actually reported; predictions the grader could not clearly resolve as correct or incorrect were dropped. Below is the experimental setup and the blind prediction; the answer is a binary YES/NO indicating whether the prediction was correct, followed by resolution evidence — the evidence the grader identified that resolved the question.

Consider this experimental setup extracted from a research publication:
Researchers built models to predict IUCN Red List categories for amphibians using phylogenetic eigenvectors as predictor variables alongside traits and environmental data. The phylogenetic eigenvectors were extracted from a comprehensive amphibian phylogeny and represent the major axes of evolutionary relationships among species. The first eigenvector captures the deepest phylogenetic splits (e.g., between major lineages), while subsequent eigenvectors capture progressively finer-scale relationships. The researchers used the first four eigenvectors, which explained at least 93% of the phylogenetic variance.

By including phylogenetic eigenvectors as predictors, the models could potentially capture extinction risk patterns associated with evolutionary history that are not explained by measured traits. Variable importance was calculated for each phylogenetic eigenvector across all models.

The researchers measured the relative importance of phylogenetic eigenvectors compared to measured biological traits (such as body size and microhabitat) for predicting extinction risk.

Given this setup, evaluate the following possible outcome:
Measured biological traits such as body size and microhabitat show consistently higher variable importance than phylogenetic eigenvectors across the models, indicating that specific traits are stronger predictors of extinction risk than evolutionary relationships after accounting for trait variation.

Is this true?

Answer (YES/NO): NO